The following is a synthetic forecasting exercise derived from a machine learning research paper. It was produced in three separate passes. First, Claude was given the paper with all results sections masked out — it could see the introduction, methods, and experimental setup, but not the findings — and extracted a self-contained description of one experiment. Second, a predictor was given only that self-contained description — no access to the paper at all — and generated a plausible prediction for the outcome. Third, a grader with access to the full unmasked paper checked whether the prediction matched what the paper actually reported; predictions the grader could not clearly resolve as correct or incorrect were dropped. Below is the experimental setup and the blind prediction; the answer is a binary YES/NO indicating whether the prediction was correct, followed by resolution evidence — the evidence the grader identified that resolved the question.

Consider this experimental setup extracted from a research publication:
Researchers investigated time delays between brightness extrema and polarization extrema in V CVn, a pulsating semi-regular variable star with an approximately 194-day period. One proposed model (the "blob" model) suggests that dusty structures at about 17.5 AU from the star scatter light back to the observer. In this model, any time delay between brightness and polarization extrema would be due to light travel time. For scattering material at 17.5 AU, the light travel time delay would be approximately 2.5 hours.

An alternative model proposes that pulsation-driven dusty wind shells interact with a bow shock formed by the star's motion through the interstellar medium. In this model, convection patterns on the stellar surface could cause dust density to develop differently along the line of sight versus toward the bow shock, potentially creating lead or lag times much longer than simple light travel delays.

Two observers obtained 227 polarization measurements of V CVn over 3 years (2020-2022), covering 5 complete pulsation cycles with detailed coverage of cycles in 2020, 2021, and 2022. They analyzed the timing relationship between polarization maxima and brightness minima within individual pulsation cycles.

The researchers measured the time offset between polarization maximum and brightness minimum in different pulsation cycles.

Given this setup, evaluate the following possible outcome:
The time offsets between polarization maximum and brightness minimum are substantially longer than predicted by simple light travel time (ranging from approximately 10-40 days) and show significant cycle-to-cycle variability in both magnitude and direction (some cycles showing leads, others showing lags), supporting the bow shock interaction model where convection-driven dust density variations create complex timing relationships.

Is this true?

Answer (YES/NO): YES